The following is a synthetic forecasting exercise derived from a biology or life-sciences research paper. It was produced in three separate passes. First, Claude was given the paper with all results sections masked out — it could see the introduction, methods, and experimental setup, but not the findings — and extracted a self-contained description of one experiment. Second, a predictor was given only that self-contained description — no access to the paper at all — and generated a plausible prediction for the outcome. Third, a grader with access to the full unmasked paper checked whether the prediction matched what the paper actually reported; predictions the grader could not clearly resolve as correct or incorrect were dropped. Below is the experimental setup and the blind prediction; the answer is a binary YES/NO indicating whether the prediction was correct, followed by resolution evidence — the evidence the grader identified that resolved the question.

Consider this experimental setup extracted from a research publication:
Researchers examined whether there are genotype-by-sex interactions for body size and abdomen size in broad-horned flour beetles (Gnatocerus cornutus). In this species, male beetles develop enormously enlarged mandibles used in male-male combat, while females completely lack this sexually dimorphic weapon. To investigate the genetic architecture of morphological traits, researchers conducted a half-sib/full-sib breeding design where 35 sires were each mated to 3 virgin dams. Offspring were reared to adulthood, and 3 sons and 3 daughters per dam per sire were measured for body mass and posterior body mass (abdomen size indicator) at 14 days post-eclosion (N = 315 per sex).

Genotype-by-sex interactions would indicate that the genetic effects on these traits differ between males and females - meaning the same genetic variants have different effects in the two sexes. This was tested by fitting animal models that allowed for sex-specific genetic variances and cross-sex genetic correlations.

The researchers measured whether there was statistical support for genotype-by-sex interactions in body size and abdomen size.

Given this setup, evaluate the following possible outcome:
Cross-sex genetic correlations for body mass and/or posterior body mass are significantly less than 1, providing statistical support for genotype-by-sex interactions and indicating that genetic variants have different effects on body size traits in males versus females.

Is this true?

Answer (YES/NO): NO